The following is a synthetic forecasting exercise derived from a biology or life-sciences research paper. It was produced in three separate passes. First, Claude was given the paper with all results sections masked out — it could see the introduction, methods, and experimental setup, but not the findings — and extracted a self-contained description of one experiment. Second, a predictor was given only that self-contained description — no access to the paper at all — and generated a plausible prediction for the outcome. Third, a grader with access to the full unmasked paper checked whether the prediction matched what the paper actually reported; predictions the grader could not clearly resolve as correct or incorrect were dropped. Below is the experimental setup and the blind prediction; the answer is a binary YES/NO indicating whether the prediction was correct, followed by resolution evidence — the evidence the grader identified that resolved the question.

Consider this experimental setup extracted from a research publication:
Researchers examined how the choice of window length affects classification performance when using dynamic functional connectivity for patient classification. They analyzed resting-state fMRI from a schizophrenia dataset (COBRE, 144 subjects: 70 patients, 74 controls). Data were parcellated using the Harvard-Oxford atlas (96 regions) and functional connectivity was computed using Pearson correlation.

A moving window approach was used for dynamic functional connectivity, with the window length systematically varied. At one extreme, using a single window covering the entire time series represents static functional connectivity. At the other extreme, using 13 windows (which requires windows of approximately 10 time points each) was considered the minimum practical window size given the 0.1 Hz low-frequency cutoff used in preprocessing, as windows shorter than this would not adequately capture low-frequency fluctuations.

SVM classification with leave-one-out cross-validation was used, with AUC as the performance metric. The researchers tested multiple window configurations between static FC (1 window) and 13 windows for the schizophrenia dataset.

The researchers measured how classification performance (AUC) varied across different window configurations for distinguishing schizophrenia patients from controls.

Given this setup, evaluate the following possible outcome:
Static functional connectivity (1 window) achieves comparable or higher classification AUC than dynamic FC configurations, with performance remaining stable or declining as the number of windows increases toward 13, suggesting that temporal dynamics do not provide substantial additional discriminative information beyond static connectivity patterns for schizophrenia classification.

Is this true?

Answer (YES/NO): NO